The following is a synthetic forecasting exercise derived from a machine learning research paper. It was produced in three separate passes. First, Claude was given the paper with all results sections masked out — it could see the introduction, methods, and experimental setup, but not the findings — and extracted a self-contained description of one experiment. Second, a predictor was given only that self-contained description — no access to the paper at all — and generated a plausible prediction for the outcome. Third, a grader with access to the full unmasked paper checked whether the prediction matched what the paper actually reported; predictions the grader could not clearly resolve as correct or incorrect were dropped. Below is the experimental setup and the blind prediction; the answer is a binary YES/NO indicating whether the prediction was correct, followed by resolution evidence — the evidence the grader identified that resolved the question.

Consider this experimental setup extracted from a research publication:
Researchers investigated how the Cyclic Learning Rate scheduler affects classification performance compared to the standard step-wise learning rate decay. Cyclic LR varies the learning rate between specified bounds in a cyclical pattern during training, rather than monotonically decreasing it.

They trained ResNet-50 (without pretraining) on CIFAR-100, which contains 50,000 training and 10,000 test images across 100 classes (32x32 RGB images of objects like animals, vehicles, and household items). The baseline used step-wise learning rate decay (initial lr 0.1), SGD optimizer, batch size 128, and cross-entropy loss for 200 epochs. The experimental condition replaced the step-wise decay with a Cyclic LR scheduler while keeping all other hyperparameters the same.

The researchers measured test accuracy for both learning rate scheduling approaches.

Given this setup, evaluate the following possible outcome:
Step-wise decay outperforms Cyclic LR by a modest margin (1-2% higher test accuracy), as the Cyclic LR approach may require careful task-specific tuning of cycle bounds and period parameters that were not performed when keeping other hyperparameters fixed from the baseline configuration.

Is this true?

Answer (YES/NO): NO